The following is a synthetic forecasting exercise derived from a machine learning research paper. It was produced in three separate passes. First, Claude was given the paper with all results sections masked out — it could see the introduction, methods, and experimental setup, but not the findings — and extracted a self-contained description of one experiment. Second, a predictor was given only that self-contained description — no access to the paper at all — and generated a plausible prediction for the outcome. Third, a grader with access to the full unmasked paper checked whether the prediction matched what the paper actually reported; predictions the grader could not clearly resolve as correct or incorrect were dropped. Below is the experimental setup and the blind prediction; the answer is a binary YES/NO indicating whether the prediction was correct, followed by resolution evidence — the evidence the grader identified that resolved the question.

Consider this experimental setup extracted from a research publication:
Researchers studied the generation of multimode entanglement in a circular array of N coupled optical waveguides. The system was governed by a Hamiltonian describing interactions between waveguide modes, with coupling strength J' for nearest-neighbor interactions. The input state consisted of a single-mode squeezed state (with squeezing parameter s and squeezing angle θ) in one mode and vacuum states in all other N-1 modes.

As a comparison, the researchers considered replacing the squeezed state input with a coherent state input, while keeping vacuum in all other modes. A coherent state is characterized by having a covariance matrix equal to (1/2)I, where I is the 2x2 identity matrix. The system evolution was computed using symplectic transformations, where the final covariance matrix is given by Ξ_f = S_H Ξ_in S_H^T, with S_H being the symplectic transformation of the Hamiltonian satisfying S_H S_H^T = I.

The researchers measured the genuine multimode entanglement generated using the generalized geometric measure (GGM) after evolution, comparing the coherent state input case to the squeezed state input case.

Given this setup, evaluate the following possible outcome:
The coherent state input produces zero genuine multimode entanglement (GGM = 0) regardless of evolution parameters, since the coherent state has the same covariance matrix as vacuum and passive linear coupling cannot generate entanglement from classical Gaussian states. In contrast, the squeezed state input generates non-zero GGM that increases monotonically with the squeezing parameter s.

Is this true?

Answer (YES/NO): YES